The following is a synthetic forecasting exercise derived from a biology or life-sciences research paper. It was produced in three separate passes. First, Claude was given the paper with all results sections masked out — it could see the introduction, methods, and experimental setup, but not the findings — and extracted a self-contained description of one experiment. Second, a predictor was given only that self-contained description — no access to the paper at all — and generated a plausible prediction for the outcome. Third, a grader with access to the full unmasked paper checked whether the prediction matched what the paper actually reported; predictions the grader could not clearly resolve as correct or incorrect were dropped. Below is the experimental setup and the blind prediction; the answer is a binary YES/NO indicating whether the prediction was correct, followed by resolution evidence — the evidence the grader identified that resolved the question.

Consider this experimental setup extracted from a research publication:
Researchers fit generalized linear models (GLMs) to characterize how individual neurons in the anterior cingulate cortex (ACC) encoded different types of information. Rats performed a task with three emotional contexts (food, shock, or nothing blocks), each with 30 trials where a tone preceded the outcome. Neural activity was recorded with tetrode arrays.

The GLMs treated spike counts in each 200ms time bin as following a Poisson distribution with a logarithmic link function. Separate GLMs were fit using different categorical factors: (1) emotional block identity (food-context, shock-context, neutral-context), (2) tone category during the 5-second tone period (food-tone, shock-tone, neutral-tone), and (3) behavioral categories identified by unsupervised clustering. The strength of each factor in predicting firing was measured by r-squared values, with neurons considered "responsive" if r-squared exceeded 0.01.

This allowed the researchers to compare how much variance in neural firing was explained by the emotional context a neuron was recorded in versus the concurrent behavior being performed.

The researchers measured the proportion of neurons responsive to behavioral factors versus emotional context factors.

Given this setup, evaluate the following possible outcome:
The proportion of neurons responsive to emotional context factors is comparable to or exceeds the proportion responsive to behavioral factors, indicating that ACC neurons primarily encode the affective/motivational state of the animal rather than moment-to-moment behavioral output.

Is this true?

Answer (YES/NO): YES